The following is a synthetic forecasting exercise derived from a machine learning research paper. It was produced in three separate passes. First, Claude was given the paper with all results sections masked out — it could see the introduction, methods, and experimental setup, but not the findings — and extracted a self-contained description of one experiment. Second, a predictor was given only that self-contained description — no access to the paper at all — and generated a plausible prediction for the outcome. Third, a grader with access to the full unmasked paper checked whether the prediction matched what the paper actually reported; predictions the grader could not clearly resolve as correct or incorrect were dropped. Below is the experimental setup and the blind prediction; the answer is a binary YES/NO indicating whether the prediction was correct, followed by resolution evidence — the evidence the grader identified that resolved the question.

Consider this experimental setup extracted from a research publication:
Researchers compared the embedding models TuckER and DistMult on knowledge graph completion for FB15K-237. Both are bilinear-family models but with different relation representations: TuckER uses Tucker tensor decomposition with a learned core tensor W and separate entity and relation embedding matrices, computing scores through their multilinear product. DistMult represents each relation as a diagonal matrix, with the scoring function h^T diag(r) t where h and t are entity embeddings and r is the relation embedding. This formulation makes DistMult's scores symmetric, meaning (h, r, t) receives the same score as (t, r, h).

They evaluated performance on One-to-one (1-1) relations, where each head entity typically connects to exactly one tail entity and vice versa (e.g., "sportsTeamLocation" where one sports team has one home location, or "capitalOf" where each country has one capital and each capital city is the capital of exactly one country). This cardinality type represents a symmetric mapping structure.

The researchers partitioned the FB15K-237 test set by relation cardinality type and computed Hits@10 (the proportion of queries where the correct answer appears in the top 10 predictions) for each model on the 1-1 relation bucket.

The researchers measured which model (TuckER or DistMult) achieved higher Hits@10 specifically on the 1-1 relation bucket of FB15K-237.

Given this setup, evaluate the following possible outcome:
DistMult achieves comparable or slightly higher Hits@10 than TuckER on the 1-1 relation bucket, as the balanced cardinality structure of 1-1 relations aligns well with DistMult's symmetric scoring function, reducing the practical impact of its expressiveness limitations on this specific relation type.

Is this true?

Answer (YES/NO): YES